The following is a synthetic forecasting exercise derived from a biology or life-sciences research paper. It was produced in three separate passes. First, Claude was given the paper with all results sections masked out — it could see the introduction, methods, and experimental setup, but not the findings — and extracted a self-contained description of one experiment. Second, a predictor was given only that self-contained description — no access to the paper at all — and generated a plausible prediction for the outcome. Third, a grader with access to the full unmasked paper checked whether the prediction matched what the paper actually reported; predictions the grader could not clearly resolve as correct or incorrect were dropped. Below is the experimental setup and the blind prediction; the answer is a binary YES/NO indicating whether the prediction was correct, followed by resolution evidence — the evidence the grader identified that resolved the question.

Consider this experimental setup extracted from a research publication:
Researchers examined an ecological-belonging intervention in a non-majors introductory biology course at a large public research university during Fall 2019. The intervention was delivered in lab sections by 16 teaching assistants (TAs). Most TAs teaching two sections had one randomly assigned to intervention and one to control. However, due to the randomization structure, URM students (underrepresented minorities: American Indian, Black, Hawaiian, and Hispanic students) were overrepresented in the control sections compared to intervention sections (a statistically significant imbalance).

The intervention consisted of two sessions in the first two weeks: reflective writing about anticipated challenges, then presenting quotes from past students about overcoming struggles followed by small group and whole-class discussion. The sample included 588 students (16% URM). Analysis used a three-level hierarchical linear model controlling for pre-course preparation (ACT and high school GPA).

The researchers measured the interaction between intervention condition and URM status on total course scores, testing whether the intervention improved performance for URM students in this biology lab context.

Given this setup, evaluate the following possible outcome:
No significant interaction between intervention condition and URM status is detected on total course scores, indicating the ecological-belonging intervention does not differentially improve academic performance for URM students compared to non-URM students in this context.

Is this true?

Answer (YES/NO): YES